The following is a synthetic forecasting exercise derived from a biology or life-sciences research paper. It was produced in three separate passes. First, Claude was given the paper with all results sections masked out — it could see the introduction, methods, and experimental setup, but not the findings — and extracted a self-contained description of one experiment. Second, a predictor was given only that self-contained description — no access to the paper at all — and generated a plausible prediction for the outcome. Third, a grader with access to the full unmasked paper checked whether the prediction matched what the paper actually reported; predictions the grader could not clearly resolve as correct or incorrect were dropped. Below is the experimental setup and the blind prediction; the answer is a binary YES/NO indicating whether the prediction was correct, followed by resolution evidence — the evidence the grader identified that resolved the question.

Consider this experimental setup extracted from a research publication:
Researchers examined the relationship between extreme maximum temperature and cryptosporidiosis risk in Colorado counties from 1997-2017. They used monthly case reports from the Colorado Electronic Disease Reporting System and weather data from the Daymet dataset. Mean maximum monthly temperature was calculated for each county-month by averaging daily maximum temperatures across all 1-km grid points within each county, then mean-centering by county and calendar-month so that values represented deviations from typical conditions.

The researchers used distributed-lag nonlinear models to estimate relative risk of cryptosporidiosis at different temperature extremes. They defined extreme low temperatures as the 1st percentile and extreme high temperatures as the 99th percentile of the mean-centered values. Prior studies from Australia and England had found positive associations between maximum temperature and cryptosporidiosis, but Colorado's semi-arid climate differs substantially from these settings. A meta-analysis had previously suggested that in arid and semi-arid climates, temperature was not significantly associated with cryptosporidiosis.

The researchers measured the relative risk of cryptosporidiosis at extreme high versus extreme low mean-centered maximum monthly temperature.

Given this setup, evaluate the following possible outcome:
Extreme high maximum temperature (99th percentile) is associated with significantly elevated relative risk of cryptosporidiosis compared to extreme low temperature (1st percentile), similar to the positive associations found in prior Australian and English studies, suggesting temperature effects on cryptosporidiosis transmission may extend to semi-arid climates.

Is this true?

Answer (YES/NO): NO